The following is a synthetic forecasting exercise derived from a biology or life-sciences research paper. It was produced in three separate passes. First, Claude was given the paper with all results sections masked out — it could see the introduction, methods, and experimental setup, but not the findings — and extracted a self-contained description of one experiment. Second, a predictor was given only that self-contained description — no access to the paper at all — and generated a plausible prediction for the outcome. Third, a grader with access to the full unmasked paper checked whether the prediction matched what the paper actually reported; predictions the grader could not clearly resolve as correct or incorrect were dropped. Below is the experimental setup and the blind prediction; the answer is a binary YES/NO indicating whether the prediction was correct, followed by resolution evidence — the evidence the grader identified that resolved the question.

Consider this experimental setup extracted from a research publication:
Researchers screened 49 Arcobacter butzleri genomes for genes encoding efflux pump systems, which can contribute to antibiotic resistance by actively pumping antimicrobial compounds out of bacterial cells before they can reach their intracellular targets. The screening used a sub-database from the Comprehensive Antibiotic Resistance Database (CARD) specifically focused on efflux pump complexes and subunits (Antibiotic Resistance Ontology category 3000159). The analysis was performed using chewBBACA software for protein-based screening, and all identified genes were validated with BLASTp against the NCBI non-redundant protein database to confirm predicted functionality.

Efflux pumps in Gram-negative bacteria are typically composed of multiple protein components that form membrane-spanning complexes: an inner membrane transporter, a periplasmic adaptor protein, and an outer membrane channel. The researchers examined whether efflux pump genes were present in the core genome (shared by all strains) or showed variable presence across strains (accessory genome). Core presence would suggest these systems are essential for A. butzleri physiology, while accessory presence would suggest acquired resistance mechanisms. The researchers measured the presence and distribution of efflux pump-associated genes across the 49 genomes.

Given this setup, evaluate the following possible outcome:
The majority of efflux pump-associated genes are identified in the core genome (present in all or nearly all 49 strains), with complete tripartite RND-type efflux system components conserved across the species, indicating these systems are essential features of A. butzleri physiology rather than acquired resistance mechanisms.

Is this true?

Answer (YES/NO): NO